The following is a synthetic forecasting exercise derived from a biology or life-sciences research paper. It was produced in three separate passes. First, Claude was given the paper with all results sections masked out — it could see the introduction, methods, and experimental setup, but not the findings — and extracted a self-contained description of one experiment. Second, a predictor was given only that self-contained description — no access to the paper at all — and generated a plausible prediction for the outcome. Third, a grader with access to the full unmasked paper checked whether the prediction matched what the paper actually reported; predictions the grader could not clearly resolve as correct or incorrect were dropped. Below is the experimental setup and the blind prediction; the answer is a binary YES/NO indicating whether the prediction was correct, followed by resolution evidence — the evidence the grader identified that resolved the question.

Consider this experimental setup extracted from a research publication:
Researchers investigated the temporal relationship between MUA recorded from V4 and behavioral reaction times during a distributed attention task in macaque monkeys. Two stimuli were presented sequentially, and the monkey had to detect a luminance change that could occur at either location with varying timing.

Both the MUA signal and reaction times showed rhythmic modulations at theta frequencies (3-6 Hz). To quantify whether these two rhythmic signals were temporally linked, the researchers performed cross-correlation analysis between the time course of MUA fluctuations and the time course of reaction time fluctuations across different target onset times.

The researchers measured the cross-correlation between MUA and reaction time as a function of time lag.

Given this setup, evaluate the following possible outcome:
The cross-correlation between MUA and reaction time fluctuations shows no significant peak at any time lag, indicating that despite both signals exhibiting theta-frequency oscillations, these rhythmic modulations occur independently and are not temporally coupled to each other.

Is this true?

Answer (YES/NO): NO